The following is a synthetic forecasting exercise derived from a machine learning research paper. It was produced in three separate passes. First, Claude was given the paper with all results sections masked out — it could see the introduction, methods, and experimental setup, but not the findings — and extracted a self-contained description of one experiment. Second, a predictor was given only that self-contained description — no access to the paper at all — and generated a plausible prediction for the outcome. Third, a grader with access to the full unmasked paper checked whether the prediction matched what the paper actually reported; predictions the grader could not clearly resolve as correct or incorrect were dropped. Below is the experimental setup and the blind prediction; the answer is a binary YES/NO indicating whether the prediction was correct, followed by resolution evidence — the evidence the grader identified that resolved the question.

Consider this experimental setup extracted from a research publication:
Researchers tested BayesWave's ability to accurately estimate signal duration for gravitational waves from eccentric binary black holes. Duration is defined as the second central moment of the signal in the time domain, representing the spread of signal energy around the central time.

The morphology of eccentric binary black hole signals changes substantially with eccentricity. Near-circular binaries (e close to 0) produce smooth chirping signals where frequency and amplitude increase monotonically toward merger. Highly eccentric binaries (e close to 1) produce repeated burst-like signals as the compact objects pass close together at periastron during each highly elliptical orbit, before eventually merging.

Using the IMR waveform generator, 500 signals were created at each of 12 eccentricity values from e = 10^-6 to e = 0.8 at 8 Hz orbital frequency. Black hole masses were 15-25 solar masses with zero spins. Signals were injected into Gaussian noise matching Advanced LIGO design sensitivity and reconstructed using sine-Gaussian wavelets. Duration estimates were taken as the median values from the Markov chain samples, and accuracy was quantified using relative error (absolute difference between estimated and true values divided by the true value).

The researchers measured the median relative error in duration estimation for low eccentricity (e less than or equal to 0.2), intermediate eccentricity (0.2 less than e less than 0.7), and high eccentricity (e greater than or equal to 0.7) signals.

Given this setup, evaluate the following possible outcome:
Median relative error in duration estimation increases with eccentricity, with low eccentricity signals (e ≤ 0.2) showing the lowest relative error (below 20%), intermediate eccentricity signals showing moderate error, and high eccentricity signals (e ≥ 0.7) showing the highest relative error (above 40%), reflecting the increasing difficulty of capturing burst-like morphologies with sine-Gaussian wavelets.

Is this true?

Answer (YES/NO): NO